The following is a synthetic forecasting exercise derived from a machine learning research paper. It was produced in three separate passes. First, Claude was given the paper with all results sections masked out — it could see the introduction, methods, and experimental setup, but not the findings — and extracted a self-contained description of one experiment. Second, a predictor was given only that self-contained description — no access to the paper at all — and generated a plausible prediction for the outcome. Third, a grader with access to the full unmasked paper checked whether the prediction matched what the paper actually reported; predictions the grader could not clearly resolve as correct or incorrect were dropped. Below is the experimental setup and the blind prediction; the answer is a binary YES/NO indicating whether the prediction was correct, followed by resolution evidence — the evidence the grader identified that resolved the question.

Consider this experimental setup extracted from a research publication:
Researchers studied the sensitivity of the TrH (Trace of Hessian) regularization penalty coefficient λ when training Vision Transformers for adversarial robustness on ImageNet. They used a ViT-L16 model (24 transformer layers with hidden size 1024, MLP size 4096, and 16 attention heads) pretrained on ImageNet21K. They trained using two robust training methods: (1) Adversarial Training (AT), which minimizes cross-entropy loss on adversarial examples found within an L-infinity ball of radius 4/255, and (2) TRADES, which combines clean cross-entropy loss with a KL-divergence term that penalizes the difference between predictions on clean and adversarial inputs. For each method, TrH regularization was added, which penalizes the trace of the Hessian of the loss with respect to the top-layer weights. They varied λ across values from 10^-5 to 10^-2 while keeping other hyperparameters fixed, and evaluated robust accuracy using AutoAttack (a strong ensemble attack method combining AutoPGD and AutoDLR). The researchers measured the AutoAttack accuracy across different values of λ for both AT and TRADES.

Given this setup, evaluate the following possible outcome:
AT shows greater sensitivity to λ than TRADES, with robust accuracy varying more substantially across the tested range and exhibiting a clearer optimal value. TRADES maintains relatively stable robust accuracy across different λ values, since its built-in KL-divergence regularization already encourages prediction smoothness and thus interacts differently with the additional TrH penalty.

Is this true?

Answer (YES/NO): NO